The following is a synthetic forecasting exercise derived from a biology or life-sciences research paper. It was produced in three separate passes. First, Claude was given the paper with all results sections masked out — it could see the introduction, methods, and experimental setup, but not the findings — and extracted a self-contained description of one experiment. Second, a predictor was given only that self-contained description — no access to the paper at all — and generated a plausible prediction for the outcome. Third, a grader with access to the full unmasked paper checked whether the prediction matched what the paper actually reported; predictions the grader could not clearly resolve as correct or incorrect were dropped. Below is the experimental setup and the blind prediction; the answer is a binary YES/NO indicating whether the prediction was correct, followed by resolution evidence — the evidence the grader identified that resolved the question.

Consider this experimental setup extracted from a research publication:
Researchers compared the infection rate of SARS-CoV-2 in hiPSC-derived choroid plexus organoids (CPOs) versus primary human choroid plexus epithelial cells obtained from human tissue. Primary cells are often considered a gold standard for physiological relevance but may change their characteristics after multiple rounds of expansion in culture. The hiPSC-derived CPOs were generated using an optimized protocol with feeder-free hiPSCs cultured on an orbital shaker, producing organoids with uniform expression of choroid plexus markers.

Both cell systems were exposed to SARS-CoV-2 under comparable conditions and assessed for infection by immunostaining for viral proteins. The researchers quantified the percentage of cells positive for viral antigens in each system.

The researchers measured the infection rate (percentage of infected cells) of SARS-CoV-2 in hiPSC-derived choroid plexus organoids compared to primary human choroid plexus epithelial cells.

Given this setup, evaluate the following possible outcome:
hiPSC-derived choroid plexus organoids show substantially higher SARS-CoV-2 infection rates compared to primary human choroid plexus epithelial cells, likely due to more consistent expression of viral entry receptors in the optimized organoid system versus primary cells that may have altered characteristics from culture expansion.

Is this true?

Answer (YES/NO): YES